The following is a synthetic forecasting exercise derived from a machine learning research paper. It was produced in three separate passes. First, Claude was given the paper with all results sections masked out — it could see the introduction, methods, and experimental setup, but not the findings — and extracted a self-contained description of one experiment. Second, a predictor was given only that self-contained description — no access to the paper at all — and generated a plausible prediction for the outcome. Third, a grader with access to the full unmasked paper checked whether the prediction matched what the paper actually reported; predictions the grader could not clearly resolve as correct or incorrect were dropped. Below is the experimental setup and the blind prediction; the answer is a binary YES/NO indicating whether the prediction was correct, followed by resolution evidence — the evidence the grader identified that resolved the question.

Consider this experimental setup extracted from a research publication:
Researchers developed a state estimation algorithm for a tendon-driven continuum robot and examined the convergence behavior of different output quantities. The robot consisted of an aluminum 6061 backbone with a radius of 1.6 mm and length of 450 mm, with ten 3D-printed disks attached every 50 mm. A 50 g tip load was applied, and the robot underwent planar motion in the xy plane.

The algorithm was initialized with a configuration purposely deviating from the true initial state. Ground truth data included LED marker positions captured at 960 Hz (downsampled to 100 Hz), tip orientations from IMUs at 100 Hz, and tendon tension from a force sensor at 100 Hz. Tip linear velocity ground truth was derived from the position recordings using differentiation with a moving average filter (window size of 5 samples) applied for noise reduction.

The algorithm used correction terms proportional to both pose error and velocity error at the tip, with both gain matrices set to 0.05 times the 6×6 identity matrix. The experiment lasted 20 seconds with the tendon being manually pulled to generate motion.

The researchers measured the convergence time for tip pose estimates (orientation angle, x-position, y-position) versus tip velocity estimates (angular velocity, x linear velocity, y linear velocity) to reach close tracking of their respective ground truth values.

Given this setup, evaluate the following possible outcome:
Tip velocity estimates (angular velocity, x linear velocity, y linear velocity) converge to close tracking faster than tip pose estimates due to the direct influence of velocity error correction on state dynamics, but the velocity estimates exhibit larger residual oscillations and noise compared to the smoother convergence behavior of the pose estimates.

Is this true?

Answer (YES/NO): NO